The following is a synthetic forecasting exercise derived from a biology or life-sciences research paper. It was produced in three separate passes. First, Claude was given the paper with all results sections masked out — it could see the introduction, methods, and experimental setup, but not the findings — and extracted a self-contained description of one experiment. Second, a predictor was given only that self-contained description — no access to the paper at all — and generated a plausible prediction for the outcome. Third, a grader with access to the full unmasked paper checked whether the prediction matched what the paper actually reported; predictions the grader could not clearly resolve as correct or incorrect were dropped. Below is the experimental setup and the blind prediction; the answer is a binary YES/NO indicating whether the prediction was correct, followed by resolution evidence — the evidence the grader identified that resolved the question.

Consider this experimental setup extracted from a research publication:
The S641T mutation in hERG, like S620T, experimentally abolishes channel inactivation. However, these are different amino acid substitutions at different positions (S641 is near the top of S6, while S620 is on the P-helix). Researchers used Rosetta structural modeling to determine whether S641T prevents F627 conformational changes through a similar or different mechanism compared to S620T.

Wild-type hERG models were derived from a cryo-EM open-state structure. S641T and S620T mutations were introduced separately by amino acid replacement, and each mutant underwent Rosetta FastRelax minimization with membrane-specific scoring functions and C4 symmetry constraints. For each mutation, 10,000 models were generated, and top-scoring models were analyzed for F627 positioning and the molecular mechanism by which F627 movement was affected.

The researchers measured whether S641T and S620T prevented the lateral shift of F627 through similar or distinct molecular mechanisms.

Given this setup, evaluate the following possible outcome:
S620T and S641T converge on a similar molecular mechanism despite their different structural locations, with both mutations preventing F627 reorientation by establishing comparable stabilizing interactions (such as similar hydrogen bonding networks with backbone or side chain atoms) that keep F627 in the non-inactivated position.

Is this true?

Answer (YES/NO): NO